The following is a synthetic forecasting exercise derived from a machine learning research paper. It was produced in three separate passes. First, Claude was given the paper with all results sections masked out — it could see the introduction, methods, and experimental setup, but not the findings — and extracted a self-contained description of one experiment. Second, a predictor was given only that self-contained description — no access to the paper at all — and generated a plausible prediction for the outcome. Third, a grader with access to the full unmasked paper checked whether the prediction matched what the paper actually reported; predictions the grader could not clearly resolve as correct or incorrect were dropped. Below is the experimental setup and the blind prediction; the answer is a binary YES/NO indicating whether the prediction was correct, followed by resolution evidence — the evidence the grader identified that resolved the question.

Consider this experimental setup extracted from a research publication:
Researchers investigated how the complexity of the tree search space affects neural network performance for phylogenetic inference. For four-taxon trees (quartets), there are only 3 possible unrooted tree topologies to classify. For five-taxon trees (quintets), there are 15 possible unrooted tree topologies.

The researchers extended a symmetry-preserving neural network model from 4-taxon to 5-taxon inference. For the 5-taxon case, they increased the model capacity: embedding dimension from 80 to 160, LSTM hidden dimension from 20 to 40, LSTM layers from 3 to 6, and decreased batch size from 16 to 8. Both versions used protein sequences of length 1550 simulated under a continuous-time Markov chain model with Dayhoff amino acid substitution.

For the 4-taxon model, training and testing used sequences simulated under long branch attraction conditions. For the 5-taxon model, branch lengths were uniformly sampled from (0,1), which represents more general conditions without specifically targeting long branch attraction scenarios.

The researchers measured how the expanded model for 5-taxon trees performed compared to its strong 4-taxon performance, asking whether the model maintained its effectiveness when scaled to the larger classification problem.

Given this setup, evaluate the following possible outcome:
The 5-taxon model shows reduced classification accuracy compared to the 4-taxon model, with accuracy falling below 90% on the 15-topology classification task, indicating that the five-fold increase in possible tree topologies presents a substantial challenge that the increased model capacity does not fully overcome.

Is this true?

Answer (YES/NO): YES